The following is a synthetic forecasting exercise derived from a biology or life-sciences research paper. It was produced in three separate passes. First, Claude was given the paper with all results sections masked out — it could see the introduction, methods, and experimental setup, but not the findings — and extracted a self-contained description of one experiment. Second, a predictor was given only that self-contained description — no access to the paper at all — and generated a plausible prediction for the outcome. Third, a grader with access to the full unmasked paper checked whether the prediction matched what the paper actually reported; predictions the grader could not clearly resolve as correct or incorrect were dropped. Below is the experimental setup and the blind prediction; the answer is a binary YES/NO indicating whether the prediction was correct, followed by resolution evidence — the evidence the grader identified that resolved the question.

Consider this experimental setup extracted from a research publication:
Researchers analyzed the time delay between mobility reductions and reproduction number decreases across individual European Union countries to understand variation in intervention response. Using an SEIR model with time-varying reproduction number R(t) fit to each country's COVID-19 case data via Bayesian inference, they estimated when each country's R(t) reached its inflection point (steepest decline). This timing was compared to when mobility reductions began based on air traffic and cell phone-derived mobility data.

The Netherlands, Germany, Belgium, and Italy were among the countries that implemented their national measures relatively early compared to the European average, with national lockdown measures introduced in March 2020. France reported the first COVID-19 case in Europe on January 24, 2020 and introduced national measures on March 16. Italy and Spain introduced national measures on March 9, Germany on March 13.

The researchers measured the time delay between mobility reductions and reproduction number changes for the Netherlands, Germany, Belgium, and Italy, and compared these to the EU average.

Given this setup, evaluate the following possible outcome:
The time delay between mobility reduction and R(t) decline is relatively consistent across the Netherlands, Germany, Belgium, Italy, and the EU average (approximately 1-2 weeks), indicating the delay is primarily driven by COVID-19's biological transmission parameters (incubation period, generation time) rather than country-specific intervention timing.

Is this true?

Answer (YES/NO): NO